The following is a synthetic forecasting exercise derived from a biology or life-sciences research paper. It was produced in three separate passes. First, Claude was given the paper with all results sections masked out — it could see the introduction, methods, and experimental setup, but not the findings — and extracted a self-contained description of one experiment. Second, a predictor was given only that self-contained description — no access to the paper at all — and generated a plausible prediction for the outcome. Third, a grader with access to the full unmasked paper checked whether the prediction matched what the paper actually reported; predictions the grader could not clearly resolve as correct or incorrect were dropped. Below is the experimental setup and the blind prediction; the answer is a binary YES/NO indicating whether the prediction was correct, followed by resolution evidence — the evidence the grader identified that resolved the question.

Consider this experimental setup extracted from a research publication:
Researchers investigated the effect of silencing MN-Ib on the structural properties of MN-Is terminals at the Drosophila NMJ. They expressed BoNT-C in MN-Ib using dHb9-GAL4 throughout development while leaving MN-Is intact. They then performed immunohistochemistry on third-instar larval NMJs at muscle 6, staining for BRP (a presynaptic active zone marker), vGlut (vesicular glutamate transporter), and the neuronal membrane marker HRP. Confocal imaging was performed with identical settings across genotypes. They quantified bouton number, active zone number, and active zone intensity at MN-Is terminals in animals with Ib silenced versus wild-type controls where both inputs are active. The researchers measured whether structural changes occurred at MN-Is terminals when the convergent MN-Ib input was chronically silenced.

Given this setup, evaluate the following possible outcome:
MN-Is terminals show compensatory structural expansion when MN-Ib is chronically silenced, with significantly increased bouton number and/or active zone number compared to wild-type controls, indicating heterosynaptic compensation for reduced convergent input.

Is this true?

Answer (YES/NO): NO